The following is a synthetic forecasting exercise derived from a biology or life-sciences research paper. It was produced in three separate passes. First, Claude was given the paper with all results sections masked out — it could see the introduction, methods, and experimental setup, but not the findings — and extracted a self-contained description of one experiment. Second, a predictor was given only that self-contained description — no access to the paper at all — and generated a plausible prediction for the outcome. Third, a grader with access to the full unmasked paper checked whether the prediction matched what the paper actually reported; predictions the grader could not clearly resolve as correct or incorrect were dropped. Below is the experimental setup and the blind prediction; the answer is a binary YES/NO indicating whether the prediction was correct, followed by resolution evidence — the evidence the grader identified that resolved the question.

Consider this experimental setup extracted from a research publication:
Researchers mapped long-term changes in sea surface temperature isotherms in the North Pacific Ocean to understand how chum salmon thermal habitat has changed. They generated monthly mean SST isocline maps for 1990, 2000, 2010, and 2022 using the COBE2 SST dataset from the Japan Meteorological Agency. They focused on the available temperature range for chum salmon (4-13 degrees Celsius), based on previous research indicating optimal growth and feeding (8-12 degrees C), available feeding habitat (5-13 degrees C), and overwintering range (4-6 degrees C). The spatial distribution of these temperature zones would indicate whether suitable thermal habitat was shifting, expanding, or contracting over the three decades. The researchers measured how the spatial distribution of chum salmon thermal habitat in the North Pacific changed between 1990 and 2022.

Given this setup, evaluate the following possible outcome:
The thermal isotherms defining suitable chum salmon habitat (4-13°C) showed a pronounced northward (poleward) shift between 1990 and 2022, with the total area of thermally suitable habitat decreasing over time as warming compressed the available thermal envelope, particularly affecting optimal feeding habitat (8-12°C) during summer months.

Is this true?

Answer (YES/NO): YES